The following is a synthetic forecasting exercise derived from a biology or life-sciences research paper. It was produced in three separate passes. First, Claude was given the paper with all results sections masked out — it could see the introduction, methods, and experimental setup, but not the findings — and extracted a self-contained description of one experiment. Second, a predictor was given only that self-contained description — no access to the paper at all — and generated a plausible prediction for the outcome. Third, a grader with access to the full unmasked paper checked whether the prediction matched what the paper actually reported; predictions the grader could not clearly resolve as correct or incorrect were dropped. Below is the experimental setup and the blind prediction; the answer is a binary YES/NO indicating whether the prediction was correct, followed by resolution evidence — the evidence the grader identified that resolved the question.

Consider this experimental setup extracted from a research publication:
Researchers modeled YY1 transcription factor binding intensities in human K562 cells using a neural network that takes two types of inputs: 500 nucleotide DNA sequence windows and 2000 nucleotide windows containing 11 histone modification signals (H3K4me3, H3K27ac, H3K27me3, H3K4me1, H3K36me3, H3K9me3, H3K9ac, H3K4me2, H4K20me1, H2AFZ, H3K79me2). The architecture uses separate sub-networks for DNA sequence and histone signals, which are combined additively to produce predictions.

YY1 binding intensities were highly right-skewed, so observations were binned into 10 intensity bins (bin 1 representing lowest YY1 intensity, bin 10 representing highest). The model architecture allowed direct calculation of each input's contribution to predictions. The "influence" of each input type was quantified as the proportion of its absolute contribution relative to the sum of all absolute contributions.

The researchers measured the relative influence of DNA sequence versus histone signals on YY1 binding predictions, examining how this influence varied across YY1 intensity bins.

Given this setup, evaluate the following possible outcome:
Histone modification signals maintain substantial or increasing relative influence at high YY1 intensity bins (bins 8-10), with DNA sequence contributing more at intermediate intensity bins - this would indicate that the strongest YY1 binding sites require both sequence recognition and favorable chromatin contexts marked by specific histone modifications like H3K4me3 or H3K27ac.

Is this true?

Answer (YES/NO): NO